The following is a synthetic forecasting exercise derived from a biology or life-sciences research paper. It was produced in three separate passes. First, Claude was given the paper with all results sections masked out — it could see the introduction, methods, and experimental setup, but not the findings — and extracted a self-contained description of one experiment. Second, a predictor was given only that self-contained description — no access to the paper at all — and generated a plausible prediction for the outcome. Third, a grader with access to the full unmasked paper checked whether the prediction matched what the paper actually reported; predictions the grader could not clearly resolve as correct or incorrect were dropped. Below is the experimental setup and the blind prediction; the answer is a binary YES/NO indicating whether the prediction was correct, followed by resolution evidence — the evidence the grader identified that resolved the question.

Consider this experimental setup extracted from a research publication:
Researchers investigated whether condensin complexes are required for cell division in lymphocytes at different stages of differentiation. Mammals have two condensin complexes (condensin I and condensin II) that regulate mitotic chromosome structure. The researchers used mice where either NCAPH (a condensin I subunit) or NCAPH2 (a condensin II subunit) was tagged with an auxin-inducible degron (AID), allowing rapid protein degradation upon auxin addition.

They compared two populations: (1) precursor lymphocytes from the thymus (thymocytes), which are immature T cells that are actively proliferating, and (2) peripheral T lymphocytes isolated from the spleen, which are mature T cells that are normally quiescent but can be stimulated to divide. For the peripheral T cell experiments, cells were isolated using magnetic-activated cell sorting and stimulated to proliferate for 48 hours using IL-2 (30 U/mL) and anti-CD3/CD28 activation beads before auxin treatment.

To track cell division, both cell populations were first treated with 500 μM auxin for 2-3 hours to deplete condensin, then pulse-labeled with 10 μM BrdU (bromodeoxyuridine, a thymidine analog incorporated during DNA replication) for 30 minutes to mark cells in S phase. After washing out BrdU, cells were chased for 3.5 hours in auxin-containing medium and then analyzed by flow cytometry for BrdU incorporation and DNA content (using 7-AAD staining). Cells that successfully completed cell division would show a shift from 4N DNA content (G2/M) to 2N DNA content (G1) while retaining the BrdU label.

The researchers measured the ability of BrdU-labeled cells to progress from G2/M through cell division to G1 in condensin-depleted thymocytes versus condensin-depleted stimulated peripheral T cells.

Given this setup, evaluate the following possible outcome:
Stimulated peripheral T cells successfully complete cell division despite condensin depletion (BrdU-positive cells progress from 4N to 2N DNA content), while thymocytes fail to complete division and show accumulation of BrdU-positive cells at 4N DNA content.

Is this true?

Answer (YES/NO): YES